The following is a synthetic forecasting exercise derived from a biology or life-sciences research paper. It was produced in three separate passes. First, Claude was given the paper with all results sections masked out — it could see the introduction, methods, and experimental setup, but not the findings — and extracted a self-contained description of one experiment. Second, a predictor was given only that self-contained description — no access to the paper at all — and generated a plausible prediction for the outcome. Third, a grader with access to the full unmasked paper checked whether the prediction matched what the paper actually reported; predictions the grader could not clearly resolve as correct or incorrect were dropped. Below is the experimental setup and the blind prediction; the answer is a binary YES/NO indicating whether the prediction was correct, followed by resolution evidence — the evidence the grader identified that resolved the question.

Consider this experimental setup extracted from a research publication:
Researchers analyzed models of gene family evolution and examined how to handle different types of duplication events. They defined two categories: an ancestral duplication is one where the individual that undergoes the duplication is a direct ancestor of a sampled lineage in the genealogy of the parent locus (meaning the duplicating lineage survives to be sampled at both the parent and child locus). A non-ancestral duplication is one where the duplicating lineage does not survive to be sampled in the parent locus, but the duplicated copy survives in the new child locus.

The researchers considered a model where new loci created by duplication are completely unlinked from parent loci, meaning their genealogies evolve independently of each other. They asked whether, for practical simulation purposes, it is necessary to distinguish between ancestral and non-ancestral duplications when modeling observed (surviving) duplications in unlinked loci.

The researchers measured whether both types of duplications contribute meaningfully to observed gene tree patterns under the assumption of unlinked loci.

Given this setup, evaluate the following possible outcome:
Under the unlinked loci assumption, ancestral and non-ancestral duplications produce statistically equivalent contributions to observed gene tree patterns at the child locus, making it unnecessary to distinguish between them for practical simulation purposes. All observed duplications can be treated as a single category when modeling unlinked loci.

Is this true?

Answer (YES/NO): NO